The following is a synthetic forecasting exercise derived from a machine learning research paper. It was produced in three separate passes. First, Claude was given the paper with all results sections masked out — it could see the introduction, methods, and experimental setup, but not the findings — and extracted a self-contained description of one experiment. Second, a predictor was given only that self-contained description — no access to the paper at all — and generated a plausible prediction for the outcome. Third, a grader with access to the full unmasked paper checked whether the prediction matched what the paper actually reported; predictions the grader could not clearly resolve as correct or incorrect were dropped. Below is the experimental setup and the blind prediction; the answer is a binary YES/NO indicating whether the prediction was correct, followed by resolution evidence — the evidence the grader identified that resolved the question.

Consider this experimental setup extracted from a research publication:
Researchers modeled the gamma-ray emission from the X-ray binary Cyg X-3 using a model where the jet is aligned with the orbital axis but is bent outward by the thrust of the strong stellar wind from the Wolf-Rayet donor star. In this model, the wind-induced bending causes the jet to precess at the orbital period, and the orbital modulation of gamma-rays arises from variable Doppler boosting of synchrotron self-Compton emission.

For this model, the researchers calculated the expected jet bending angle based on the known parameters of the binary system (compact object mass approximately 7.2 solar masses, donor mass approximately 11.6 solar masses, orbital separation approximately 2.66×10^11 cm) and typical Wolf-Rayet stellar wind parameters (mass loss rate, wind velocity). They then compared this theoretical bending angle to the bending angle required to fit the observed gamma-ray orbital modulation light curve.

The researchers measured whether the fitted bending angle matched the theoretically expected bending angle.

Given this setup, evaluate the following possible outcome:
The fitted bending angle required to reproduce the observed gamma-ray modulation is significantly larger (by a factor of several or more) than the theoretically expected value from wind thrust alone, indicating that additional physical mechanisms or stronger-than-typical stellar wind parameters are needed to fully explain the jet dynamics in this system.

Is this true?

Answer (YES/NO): YES